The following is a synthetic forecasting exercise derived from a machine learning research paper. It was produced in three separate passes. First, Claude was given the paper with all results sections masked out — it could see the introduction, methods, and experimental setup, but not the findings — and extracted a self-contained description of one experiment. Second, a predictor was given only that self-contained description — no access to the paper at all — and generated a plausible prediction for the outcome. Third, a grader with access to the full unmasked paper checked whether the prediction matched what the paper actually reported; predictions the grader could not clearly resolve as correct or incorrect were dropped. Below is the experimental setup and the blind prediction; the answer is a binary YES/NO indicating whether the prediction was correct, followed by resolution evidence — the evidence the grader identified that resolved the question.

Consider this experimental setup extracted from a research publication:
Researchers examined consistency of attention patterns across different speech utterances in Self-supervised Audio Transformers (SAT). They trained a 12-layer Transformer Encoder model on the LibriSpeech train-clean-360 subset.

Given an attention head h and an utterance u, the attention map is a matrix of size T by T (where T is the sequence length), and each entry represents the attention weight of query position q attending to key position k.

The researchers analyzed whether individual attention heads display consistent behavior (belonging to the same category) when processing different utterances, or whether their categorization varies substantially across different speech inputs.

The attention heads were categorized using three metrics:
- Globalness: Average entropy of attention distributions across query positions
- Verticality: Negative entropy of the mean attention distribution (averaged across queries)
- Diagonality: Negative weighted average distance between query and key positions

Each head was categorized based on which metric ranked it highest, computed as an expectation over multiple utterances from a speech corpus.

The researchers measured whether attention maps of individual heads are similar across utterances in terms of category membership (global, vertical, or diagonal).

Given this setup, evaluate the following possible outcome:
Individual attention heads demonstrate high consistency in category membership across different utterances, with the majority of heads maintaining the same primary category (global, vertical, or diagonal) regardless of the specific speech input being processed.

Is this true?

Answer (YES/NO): YES